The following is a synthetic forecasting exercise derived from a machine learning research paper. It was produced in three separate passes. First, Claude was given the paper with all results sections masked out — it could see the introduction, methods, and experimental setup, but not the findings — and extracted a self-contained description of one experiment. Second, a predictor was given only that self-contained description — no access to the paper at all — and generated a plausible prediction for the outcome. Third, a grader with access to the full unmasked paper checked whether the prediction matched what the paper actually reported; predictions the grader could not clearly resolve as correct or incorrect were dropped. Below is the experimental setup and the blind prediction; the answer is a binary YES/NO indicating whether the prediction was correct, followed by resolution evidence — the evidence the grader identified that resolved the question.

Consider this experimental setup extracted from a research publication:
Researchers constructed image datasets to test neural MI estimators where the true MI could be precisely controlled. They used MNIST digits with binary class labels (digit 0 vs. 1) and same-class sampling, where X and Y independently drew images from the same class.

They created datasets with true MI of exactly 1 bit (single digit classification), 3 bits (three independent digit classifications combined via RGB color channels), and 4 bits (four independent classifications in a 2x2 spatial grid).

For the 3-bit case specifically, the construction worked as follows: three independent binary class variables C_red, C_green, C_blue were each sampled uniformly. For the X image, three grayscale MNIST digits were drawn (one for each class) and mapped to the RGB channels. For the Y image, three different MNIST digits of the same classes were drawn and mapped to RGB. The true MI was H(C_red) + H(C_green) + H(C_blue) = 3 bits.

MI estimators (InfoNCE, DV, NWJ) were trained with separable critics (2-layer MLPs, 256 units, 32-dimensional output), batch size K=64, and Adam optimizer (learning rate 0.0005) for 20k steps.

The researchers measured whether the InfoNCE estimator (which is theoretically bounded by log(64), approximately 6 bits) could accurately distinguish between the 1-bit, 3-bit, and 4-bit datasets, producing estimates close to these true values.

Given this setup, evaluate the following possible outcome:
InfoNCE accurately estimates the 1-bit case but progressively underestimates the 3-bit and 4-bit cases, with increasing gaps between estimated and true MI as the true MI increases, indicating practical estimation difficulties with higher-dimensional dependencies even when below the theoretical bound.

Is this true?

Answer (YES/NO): NO